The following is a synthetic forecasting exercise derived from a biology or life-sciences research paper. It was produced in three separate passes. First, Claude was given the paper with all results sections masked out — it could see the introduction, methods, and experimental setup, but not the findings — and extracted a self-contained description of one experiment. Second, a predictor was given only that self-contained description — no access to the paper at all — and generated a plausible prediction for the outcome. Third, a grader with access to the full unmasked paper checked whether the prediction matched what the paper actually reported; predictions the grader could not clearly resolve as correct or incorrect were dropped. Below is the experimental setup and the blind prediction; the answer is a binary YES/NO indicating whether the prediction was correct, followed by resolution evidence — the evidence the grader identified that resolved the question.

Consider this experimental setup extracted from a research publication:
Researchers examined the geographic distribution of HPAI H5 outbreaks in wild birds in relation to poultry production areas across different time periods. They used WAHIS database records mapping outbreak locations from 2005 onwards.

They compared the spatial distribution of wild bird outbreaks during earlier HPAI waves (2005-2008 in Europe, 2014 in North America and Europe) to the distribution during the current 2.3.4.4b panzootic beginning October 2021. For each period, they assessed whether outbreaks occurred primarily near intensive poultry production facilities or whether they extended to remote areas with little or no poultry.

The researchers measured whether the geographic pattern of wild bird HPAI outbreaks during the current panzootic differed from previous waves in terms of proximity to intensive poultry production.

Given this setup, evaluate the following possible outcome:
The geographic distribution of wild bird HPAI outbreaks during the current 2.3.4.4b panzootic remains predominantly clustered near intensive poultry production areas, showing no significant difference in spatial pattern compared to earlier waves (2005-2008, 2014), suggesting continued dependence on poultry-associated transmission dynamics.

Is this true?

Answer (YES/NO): NO